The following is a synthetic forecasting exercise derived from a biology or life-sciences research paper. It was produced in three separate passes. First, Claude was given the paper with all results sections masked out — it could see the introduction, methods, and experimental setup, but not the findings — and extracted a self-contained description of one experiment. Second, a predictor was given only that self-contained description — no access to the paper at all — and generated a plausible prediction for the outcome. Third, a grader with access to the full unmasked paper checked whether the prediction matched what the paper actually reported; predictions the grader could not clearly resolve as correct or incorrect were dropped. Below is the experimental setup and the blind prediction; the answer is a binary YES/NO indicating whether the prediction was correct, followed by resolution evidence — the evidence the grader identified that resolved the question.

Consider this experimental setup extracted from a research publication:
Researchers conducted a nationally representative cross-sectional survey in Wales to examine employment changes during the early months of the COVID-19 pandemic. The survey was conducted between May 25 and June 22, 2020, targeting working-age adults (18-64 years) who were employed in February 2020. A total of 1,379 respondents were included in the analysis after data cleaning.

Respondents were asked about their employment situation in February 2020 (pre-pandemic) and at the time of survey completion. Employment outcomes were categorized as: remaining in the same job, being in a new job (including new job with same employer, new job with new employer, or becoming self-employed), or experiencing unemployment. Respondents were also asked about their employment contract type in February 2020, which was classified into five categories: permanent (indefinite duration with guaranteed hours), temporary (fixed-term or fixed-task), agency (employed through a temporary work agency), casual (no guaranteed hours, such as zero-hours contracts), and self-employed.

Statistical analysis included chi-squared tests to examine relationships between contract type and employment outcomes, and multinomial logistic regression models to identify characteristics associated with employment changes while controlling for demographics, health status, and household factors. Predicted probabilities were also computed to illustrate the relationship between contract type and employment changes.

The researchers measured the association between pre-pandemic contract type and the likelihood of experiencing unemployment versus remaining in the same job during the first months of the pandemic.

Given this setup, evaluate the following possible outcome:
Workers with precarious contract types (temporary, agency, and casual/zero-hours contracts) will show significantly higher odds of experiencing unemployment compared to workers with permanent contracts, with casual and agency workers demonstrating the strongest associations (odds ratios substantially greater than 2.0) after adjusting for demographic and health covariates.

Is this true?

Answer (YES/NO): YES